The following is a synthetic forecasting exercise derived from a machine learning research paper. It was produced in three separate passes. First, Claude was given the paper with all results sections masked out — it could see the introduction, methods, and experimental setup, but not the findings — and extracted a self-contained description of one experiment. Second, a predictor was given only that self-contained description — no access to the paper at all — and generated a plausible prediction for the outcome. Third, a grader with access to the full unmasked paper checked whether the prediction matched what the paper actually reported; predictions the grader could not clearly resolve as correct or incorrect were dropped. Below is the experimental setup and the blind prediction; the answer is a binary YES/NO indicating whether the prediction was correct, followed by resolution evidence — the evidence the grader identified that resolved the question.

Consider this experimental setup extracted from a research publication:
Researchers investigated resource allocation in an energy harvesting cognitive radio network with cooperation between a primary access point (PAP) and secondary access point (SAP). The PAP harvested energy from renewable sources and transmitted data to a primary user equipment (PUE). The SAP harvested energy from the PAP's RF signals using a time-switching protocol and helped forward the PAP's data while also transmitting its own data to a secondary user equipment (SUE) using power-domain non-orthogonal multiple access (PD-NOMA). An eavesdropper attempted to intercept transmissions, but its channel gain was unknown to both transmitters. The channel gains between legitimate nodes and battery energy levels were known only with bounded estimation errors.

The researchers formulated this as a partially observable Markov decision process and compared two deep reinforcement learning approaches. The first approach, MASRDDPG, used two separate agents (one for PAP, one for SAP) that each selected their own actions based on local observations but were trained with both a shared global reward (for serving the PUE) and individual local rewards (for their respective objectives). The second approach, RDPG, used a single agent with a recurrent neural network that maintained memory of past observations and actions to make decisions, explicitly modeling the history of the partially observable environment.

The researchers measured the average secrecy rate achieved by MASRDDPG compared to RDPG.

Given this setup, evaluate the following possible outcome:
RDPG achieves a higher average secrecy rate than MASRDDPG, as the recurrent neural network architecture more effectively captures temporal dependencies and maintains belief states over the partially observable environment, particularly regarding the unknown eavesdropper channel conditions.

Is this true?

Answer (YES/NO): NO